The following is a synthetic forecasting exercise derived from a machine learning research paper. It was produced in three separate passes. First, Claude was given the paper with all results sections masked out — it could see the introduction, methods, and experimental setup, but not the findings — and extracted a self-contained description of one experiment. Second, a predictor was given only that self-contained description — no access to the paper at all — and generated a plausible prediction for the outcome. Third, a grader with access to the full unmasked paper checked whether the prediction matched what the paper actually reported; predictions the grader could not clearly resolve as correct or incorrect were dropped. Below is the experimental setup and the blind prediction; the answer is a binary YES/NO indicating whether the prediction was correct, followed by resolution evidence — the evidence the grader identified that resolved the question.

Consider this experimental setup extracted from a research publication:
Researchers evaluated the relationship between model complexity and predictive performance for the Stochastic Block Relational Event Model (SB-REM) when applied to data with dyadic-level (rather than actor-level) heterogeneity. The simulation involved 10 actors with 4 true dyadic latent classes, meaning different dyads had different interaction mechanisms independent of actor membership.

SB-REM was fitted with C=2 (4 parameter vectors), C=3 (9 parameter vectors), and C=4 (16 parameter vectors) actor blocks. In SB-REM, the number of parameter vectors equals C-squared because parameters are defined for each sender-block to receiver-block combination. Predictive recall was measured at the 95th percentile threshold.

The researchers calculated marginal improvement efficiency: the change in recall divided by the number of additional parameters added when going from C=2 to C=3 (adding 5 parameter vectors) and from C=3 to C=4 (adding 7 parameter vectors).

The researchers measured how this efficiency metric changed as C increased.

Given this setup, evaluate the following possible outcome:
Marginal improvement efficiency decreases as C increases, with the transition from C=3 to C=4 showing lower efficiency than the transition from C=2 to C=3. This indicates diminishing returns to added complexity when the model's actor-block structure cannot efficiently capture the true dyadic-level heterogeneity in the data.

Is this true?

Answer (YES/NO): YES